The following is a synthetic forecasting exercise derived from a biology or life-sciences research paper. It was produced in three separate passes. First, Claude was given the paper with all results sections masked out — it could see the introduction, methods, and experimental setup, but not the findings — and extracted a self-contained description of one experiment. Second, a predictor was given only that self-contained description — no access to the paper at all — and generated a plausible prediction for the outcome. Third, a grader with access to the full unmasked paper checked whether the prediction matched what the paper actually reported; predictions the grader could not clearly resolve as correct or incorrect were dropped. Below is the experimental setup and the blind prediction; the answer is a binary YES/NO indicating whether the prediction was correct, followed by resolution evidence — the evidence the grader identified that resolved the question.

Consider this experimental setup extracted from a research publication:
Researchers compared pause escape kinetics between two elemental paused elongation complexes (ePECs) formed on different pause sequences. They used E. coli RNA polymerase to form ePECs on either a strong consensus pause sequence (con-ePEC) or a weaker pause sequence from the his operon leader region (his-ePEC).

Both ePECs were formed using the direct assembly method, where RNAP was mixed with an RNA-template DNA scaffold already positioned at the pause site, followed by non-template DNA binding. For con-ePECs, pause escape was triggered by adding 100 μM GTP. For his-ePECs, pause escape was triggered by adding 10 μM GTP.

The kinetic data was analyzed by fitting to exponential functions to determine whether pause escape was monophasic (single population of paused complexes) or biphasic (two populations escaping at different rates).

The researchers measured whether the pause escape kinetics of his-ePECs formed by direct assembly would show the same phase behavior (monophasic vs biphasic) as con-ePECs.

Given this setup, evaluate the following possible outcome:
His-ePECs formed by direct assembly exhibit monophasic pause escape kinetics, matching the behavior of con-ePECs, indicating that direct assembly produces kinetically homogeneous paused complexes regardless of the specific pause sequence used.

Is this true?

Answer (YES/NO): NO